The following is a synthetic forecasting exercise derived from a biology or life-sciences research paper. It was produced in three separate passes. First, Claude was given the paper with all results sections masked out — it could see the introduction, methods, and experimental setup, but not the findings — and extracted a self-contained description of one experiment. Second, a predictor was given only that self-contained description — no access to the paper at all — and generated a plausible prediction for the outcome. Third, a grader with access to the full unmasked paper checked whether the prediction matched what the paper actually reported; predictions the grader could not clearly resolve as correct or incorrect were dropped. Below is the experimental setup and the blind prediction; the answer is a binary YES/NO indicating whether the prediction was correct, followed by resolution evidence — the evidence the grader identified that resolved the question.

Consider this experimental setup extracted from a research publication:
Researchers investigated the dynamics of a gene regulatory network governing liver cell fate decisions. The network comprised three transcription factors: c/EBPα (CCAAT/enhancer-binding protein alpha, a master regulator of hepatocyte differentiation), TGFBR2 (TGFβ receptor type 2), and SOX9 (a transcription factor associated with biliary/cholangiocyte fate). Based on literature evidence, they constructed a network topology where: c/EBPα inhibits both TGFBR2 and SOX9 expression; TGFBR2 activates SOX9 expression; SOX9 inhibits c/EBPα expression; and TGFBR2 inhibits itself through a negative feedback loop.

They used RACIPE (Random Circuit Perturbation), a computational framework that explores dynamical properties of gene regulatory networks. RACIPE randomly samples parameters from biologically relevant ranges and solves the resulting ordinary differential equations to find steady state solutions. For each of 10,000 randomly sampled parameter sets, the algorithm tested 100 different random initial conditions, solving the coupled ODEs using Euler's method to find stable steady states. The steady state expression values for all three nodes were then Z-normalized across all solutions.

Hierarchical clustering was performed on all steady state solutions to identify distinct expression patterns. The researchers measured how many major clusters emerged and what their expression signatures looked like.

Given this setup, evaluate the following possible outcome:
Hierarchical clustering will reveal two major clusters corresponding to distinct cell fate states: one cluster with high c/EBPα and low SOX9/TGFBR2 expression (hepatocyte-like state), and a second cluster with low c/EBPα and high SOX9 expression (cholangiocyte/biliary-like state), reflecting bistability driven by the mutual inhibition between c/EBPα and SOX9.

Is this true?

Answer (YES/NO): NO